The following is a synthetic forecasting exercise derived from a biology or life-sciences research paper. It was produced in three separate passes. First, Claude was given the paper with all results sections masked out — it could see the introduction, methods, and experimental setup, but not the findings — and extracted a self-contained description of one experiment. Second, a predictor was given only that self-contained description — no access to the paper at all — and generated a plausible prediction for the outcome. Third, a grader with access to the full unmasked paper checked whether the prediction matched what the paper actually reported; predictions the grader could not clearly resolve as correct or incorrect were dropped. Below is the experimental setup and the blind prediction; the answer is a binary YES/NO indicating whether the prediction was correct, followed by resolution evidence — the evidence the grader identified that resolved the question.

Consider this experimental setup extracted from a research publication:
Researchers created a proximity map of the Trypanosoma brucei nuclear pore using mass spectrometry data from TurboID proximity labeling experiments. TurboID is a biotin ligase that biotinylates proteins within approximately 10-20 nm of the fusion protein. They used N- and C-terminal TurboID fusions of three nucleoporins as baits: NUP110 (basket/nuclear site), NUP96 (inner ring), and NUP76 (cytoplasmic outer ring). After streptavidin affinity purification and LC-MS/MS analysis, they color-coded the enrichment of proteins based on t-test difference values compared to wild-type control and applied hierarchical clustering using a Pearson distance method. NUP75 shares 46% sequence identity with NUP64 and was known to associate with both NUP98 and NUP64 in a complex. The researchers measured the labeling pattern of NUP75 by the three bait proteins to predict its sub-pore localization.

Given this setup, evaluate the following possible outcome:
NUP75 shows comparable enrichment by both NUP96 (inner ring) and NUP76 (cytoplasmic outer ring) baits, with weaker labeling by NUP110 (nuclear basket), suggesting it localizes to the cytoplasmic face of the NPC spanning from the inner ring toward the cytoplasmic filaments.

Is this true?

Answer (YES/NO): NO